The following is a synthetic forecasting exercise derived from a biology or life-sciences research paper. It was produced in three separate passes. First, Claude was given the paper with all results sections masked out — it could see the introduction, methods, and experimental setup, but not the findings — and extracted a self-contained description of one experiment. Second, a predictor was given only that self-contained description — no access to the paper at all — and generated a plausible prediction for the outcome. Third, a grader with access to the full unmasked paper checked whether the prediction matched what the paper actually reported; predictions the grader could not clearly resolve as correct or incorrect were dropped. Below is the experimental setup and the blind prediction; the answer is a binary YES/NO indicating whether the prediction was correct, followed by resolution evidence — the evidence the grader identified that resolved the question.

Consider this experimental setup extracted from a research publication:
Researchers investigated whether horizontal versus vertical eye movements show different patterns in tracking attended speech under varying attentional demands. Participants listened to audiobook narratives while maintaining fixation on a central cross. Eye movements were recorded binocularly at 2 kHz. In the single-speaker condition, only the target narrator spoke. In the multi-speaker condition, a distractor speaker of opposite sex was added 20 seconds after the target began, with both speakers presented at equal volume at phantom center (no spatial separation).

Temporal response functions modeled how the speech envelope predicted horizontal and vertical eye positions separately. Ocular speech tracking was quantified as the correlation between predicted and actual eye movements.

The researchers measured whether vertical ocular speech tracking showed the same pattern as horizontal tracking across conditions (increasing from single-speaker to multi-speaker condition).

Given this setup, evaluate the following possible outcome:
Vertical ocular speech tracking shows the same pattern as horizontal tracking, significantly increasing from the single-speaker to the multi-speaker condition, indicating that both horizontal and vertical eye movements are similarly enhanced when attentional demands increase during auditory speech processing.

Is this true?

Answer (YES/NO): NO